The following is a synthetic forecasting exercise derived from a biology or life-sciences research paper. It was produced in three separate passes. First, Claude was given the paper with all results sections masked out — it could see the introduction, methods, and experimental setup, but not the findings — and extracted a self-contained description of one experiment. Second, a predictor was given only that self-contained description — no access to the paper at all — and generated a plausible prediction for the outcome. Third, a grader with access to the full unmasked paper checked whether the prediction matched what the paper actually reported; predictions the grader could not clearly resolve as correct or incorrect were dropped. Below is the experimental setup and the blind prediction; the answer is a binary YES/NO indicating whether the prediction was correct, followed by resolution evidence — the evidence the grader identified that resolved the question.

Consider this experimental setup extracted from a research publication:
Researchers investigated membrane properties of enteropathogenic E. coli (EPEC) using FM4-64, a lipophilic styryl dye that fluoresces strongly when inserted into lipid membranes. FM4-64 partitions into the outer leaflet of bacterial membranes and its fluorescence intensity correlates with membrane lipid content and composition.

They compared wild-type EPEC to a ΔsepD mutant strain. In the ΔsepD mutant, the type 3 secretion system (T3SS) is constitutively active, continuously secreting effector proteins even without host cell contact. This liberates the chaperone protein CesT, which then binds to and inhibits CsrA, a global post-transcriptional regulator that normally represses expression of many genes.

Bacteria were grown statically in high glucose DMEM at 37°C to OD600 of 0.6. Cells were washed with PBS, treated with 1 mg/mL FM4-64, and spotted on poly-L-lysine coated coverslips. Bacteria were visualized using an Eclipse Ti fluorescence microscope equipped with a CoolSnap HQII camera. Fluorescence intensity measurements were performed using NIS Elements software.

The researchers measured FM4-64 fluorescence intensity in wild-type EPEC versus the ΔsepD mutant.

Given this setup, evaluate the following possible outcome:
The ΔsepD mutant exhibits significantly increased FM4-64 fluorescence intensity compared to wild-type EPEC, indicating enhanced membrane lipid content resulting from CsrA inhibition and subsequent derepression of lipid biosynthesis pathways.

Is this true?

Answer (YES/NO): NO